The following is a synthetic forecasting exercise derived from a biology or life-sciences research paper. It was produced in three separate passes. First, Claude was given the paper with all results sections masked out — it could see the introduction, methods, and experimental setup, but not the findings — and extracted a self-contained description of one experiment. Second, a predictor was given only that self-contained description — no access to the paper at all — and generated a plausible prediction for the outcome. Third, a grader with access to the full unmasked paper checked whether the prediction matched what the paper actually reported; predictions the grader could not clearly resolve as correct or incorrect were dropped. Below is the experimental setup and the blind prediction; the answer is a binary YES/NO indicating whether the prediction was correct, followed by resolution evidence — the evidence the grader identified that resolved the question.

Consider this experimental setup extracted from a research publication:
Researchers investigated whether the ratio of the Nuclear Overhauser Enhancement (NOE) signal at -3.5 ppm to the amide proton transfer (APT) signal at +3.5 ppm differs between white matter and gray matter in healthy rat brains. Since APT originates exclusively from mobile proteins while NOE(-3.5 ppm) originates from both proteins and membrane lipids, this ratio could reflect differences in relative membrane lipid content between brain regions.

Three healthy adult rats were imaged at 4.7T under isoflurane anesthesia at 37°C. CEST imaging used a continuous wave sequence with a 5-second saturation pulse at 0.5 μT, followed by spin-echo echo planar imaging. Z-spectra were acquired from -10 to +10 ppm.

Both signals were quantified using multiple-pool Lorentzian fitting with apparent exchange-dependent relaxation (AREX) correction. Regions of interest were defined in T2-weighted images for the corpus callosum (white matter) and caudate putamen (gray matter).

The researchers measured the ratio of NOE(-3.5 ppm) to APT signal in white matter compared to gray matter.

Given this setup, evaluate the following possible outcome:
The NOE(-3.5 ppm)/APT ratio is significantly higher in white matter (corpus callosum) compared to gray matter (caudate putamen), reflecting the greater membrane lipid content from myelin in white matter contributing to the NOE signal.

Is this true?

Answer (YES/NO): YES